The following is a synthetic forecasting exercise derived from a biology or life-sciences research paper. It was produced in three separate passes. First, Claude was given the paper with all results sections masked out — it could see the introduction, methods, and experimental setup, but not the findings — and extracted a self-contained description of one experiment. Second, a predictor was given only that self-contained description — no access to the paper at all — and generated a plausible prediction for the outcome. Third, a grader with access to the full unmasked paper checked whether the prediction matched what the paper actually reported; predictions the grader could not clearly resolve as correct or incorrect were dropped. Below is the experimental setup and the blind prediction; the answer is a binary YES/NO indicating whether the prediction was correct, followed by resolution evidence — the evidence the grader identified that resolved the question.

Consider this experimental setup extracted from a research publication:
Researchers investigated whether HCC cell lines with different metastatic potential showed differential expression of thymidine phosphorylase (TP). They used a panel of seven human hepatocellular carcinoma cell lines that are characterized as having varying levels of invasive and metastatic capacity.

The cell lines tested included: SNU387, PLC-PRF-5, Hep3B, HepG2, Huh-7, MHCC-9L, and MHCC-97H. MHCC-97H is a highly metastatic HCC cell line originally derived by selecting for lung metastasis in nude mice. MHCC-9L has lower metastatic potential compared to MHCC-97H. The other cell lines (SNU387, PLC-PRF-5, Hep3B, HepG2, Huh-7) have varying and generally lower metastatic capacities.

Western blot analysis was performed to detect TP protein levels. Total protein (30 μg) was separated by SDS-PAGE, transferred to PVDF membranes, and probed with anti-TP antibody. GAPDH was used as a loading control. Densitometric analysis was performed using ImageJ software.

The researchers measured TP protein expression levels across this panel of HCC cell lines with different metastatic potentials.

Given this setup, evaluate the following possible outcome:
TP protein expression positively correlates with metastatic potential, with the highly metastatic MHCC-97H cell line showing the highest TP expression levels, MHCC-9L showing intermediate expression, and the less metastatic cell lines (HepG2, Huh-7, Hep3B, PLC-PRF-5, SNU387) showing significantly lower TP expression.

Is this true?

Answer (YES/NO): NO